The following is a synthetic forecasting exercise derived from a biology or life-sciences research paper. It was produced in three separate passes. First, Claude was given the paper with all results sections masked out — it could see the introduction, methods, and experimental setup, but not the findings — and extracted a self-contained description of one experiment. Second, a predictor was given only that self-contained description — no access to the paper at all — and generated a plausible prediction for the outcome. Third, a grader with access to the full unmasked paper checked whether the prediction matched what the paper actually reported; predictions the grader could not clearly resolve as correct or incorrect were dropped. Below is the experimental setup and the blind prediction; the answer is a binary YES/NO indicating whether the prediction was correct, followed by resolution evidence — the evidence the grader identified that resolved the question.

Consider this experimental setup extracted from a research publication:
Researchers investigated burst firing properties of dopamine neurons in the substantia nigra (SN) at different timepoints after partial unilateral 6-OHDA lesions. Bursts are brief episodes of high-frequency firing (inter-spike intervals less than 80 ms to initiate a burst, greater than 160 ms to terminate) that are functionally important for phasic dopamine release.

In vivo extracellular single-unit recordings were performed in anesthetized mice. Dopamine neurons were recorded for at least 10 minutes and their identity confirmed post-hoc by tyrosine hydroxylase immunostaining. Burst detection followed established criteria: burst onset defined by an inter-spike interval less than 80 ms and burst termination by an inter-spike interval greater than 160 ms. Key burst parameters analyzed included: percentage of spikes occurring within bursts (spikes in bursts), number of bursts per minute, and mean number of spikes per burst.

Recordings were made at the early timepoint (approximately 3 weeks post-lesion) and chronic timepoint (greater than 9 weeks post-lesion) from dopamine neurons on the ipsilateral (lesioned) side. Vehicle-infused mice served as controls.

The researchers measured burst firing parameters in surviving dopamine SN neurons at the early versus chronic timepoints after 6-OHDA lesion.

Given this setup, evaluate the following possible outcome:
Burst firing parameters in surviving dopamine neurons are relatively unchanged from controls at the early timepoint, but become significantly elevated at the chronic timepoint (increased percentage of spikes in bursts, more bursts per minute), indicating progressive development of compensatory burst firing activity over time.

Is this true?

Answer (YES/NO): NO